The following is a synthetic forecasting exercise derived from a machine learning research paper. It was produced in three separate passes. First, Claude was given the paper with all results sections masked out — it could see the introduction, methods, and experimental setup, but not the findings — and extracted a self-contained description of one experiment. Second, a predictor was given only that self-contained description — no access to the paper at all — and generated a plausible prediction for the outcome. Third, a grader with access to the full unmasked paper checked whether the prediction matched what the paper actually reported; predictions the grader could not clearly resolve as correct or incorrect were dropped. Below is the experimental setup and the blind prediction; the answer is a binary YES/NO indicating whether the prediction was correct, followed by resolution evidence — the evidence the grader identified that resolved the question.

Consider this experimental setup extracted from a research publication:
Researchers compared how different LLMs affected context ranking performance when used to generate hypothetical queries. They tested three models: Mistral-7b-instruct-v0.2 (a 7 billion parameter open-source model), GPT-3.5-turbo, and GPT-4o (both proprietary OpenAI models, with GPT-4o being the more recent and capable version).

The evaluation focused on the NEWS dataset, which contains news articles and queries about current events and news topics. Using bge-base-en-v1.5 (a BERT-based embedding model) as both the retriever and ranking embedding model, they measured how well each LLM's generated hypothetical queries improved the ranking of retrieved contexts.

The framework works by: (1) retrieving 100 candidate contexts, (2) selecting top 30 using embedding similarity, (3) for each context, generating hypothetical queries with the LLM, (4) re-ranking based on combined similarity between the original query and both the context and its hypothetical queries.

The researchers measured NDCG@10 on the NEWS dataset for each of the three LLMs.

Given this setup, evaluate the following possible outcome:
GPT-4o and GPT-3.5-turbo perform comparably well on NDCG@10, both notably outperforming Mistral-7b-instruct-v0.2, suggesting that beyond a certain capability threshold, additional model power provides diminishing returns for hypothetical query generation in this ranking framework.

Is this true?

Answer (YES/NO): NO